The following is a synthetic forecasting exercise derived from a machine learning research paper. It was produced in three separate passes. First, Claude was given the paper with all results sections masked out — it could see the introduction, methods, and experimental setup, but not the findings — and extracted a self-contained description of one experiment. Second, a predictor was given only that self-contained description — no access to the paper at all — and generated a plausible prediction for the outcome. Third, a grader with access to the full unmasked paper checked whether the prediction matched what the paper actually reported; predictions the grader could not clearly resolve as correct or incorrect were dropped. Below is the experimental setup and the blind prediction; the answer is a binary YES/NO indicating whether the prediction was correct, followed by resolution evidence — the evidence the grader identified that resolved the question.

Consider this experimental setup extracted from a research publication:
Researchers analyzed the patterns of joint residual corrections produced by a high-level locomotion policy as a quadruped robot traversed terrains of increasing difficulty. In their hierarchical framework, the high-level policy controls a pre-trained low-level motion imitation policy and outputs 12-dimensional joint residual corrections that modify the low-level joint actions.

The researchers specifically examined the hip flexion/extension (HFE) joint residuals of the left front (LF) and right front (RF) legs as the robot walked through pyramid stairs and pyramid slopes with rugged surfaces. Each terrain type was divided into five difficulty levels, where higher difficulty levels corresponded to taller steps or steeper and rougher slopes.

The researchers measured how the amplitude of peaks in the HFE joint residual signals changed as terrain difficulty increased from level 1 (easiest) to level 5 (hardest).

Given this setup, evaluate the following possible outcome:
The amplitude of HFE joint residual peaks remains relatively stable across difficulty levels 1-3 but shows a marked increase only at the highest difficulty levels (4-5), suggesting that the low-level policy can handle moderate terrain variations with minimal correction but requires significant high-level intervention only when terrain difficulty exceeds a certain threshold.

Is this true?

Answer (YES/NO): NO